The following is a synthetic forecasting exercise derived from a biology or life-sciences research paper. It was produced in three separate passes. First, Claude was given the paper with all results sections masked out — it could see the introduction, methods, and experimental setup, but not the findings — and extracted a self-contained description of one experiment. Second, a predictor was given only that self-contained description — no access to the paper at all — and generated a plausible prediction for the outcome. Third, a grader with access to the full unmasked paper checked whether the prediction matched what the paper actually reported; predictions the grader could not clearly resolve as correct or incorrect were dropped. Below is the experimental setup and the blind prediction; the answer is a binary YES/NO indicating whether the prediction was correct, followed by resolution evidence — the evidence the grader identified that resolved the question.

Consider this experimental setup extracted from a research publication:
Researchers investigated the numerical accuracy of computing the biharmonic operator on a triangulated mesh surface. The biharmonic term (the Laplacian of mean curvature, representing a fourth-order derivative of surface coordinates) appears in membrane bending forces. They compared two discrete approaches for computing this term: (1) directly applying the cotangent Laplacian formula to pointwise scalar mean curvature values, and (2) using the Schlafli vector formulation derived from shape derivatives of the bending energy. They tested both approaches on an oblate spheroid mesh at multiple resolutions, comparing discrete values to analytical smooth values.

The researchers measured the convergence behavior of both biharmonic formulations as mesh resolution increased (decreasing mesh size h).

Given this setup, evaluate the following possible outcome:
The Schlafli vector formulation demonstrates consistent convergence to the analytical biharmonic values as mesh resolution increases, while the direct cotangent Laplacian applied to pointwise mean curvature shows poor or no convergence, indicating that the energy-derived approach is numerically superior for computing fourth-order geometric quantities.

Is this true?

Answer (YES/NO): NO